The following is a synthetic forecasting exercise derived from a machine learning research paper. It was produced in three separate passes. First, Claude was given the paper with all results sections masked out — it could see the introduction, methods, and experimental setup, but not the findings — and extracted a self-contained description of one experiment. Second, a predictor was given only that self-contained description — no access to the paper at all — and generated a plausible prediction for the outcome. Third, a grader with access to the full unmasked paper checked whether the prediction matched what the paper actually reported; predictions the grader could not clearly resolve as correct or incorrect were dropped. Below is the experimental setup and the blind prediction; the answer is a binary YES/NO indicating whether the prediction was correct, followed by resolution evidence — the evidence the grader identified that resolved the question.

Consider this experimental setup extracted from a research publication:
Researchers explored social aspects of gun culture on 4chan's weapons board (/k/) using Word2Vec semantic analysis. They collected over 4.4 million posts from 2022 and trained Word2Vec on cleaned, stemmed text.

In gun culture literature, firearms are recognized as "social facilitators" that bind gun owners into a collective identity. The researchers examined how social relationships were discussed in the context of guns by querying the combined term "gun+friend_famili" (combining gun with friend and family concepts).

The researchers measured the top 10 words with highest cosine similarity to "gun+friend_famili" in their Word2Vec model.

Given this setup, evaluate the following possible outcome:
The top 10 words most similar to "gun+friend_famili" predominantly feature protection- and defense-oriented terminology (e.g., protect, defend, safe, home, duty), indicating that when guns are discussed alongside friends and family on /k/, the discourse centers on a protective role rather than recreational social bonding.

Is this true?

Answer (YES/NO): NO